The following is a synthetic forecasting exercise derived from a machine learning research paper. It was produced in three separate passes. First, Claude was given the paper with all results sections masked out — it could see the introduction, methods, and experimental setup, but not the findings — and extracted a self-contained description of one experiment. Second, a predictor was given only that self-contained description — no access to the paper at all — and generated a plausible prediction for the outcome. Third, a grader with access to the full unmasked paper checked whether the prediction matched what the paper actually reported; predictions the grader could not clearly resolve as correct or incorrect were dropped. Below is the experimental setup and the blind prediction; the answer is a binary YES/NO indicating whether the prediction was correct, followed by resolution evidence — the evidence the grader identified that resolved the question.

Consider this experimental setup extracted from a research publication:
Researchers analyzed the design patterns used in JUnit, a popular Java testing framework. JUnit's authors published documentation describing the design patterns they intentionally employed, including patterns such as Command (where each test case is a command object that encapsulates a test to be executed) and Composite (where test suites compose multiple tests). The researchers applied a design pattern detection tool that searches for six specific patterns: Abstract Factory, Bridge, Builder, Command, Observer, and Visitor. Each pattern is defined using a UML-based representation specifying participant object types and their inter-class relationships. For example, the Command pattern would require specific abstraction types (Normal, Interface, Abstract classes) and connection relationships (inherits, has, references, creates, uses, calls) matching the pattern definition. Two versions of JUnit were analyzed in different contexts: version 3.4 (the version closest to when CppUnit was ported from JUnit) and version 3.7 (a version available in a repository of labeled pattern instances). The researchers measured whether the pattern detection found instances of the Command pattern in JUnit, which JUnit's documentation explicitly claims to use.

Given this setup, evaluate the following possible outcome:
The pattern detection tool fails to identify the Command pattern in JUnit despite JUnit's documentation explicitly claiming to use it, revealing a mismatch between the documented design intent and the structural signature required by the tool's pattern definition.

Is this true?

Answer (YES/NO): NO